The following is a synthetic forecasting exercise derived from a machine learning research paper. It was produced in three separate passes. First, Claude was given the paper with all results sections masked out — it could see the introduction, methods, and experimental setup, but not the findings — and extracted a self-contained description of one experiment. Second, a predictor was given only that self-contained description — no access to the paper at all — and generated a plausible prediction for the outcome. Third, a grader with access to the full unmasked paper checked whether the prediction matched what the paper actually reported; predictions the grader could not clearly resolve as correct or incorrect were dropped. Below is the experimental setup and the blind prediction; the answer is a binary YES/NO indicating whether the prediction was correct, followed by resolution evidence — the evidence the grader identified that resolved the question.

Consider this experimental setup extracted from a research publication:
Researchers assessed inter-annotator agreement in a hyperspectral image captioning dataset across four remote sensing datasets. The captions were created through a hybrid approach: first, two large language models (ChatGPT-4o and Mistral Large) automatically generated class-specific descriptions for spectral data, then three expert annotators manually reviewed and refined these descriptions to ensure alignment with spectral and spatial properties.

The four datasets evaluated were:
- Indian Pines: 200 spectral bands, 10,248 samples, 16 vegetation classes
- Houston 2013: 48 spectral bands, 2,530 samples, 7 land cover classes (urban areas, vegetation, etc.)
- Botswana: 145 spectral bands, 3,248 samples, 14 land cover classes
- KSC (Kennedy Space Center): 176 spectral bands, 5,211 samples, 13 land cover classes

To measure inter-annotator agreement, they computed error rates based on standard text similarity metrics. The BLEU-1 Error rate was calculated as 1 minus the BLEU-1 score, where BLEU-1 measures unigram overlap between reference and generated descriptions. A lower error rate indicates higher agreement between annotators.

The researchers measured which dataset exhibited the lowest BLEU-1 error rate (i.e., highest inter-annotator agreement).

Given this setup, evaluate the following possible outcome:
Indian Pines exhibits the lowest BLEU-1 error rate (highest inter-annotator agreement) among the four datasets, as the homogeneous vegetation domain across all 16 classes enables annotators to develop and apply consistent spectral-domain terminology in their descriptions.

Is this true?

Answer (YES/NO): YES